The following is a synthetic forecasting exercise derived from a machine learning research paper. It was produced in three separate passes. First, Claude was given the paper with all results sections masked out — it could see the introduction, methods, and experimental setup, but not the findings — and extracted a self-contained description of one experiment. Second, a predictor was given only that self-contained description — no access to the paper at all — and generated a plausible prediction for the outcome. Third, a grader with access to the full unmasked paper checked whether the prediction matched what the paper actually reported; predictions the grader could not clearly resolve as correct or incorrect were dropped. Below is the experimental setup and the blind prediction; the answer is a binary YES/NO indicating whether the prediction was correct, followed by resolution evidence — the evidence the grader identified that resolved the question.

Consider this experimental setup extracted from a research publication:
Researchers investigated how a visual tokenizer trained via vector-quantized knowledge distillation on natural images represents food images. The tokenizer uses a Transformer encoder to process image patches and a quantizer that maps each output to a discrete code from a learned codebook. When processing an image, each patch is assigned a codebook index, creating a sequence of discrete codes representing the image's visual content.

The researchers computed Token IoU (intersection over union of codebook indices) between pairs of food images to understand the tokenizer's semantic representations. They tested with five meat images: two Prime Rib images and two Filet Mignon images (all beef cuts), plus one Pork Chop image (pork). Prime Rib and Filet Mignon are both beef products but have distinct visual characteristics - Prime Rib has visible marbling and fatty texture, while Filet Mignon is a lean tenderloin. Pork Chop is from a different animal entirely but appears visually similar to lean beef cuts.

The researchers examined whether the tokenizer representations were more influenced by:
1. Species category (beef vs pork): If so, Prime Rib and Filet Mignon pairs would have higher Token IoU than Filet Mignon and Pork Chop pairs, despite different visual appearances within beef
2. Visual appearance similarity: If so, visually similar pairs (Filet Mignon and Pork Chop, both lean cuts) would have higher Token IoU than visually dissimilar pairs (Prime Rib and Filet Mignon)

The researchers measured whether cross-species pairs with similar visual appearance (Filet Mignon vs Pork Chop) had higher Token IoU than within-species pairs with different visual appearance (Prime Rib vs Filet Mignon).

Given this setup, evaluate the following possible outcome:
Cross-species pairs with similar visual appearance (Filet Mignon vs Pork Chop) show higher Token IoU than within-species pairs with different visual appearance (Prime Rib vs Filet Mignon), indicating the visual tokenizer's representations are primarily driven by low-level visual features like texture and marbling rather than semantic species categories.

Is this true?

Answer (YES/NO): YES